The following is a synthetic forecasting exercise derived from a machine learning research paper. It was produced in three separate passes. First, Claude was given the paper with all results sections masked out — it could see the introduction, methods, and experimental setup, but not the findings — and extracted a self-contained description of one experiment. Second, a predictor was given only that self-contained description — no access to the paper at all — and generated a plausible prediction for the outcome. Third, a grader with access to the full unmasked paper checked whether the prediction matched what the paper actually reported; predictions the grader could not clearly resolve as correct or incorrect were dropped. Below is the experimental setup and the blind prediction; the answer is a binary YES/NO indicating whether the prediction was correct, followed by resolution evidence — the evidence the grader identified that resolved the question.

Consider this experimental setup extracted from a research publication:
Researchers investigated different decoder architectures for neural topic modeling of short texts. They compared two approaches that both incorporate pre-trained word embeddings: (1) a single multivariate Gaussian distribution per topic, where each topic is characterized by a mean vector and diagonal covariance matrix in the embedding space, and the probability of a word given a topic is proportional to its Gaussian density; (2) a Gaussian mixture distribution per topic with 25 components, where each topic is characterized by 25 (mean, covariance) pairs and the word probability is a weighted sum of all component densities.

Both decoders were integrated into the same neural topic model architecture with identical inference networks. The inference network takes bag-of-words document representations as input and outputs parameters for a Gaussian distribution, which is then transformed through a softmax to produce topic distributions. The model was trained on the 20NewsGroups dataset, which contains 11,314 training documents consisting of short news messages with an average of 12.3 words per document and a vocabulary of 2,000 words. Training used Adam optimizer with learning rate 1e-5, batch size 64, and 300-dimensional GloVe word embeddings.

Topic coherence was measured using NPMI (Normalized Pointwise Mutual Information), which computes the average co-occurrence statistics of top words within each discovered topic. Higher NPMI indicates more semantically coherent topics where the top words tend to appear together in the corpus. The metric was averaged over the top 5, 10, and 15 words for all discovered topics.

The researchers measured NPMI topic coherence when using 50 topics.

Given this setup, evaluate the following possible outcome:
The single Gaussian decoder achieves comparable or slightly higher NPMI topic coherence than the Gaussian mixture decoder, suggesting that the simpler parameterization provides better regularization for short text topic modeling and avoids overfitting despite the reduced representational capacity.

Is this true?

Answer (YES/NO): NO